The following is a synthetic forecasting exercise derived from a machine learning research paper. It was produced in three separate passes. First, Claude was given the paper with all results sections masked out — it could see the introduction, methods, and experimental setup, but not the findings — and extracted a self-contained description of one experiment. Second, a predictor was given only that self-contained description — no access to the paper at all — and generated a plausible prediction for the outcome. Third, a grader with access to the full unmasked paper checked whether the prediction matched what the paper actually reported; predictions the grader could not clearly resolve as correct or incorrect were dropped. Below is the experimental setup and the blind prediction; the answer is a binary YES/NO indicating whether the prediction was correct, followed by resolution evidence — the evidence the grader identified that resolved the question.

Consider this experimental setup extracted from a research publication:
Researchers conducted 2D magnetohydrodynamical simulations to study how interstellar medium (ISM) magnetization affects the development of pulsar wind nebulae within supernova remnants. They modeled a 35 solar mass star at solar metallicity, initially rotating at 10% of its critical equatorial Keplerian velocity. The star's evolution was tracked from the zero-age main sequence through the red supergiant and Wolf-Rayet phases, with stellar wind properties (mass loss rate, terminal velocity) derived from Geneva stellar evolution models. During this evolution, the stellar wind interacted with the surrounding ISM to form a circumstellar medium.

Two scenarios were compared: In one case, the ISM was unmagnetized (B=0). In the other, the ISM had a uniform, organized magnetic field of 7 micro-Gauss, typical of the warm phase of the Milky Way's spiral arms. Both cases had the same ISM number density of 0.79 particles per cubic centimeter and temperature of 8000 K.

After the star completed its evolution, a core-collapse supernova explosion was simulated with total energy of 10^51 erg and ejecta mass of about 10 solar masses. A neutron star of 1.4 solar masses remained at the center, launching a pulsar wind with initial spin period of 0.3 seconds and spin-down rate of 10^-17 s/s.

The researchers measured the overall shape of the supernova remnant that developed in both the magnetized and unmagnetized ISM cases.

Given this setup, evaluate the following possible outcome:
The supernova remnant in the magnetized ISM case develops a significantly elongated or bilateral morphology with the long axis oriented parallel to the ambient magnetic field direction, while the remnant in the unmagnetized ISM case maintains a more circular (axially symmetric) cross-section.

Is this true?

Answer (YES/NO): YES